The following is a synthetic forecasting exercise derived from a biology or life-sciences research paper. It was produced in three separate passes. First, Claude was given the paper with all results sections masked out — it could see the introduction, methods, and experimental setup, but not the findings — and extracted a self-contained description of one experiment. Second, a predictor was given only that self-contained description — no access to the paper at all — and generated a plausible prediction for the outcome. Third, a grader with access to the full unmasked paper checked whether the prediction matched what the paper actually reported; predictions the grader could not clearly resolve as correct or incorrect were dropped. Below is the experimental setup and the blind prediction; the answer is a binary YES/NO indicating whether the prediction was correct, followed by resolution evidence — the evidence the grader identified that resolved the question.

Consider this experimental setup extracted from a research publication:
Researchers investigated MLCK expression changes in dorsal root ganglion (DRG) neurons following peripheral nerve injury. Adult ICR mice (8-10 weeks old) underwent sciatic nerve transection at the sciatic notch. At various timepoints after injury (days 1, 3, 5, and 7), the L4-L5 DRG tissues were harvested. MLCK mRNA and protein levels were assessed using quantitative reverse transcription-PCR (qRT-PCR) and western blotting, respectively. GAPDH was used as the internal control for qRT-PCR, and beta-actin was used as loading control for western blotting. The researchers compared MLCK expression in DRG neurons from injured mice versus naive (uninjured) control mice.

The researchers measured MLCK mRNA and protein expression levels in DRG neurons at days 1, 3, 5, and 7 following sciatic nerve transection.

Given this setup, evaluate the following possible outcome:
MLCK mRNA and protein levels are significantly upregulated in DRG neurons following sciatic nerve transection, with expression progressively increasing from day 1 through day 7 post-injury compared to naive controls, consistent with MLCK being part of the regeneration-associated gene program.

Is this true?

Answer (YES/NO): NO